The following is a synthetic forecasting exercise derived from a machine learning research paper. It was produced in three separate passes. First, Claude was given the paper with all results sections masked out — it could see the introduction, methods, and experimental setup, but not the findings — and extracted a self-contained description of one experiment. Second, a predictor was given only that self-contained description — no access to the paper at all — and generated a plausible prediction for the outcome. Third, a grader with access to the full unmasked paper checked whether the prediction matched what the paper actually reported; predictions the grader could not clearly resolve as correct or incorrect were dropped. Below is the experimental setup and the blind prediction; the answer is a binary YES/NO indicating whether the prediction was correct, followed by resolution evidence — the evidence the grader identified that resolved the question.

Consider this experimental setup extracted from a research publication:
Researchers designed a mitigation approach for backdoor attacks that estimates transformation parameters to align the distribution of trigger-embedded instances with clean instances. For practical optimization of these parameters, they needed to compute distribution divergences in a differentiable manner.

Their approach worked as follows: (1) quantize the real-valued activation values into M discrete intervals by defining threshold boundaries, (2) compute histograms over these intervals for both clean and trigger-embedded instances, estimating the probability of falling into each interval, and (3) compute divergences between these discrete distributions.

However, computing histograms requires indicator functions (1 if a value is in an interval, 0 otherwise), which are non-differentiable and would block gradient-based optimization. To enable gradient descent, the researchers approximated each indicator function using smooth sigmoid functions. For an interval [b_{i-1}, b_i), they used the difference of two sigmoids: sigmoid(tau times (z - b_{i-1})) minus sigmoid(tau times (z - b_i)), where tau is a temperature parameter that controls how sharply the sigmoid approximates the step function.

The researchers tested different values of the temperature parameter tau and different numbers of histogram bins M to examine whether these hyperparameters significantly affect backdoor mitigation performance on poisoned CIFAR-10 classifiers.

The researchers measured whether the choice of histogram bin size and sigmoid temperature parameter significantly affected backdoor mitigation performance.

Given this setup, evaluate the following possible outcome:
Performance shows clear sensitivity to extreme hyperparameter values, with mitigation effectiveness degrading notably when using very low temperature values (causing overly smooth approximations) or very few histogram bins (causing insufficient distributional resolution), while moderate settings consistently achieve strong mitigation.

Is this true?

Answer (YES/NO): NO